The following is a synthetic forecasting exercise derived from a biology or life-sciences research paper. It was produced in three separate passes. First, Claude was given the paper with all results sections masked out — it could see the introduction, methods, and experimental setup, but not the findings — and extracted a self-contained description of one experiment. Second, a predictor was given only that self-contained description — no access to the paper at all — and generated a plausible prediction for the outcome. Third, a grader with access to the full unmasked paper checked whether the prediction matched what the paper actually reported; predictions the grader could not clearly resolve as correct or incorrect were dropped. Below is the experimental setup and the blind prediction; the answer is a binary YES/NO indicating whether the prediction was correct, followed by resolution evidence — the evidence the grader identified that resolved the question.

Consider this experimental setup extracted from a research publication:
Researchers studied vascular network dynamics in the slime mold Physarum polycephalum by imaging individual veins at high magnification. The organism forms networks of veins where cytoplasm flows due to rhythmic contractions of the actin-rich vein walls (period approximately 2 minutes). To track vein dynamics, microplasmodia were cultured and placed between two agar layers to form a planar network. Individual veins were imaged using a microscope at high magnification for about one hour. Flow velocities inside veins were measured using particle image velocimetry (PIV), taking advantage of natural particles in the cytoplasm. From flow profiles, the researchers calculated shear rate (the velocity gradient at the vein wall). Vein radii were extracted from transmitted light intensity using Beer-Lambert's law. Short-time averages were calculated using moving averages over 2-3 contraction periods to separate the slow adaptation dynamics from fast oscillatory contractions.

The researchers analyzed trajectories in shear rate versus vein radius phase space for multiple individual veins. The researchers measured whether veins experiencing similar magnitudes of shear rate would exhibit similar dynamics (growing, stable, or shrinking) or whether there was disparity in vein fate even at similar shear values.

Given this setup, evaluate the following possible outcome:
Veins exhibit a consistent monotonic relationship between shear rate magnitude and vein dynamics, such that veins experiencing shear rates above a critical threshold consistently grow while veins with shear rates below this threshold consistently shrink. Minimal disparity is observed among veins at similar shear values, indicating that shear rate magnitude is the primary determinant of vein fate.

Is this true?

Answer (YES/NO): NO